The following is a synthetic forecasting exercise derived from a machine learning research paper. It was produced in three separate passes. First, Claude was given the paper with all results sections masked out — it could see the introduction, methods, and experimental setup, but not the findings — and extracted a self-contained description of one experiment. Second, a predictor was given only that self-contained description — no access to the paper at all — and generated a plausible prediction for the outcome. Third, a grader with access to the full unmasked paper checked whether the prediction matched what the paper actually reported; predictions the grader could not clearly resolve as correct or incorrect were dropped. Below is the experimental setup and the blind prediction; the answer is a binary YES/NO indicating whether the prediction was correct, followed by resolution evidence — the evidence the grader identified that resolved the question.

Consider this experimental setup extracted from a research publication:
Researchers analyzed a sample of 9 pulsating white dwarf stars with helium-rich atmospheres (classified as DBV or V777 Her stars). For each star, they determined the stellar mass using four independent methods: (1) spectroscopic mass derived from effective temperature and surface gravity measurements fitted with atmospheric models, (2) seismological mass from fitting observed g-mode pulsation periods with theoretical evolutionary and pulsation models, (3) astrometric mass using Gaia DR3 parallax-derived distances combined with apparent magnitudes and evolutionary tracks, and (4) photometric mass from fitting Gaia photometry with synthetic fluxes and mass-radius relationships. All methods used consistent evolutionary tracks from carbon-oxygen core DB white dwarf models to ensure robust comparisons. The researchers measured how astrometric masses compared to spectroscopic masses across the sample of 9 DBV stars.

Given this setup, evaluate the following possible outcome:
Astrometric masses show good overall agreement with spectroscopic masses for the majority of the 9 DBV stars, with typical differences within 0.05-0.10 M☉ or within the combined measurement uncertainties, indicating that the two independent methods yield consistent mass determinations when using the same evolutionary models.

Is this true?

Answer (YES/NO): NO